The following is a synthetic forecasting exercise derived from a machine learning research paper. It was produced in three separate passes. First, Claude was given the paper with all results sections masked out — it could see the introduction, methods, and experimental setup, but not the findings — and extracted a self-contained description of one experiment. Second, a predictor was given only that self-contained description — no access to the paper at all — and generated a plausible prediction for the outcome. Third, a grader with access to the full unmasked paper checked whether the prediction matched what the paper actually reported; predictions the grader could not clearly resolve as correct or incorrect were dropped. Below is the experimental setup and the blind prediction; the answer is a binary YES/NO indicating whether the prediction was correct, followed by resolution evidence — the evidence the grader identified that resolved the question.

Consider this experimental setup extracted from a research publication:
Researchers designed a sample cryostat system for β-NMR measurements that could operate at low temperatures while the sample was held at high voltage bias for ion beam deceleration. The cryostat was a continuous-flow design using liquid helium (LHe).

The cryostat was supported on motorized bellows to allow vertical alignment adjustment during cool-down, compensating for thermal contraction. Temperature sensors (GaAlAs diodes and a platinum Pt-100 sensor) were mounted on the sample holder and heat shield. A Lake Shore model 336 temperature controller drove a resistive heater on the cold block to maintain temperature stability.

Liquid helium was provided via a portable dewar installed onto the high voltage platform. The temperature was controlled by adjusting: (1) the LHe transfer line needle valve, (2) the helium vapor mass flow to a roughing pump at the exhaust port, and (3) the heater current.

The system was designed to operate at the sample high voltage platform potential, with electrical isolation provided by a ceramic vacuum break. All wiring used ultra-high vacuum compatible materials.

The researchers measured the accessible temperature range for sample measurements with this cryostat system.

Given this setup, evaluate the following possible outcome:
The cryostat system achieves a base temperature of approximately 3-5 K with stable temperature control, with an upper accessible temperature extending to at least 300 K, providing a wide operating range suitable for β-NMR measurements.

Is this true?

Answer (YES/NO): YES